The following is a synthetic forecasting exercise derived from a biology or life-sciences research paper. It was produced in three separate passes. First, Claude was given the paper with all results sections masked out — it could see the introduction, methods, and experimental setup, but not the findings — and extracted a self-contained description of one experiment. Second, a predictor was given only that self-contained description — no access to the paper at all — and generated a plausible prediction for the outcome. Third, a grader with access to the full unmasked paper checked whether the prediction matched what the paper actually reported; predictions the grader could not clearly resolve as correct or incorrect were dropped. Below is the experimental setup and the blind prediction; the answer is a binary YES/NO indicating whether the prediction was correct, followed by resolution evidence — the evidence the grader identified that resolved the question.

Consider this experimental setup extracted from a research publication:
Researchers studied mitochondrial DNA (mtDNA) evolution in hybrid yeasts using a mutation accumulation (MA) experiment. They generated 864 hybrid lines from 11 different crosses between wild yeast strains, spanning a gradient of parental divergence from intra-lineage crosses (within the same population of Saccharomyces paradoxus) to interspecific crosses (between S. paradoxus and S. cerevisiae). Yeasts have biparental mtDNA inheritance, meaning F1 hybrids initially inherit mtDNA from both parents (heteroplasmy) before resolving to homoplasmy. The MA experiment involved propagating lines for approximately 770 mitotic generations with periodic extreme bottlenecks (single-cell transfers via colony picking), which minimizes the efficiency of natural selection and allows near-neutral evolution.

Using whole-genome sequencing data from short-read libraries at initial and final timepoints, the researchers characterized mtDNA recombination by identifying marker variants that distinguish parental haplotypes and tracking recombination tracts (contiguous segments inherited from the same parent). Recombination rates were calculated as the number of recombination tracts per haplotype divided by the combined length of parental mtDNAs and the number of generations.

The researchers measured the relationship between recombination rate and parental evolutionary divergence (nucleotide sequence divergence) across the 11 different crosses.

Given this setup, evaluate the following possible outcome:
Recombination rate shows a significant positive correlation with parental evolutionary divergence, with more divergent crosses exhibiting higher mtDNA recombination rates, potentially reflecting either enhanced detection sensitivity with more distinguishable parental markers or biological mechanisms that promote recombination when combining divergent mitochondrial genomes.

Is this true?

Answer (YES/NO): NO